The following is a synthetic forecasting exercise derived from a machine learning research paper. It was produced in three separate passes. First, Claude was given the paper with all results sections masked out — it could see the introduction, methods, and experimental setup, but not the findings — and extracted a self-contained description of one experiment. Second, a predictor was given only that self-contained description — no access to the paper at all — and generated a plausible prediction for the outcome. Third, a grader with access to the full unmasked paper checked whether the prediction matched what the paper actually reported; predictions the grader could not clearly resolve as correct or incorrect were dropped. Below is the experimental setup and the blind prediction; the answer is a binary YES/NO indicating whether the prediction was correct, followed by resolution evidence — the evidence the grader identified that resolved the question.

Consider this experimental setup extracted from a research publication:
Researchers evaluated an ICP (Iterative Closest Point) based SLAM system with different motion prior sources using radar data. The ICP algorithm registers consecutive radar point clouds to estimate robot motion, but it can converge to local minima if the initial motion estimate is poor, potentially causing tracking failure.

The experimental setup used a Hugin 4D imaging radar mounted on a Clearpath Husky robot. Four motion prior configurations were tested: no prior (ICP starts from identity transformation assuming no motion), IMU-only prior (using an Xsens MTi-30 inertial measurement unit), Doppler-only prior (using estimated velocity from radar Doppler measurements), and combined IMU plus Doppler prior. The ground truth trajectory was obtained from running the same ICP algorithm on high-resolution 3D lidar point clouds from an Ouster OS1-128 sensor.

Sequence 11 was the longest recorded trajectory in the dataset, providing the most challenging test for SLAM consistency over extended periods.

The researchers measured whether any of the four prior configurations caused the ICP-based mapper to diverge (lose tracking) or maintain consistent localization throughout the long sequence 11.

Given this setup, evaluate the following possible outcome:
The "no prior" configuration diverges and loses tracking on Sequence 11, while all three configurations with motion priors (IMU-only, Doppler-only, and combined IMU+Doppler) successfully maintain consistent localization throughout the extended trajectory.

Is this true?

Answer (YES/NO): YES